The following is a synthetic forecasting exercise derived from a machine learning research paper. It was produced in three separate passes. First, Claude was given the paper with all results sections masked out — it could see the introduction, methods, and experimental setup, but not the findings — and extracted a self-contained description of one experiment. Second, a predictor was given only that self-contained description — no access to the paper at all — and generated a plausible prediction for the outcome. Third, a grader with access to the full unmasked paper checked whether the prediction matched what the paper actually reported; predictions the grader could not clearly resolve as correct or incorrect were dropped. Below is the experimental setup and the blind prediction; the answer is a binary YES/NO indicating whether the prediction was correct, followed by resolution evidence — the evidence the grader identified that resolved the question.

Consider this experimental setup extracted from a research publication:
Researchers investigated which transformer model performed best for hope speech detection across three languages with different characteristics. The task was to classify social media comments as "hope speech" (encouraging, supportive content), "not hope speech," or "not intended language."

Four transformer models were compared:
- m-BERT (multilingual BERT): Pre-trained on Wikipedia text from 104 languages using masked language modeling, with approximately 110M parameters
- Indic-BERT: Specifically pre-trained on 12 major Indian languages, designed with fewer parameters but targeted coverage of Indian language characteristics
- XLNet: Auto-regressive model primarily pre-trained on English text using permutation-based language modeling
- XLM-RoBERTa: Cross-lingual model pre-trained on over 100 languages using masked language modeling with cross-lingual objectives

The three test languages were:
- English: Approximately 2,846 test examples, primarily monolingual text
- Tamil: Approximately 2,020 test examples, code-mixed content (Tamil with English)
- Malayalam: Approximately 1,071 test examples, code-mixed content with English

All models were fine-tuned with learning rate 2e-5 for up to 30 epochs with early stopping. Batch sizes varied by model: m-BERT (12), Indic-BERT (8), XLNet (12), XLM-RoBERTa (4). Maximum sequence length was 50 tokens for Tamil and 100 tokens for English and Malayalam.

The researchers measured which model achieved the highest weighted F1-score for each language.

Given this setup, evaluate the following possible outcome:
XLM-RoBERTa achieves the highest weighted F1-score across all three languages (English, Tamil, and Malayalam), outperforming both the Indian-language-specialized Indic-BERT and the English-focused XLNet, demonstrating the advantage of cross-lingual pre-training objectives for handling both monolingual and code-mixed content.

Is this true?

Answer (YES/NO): YES